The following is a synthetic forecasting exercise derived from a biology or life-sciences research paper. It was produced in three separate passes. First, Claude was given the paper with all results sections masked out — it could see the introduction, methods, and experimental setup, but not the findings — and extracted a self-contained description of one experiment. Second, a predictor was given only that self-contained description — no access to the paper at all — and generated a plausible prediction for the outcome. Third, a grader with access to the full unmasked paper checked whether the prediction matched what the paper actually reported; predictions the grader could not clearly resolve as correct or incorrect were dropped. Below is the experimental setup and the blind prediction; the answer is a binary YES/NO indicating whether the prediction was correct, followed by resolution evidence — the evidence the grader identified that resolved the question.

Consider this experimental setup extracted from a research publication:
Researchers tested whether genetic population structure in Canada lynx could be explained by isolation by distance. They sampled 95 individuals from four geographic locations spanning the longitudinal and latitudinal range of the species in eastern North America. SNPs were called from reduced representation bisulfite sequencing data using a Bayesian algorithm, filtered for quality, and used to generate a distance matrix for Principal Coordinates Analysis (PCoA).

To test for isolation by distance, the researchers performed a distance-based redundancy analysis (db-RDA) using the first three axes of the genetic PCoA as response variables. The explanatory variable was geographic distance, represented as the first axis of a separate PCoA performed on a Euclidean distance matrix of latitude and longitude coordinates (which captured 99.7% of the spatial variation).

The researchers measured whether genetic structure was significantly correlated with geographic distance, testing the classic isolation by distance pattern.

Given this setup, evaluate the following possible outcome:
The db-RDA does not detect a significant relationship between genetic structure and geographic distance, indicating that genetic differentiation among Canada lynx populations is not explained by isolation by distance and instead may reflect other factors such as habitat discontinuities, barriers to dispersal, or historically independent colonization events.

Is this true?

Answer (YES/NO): NO